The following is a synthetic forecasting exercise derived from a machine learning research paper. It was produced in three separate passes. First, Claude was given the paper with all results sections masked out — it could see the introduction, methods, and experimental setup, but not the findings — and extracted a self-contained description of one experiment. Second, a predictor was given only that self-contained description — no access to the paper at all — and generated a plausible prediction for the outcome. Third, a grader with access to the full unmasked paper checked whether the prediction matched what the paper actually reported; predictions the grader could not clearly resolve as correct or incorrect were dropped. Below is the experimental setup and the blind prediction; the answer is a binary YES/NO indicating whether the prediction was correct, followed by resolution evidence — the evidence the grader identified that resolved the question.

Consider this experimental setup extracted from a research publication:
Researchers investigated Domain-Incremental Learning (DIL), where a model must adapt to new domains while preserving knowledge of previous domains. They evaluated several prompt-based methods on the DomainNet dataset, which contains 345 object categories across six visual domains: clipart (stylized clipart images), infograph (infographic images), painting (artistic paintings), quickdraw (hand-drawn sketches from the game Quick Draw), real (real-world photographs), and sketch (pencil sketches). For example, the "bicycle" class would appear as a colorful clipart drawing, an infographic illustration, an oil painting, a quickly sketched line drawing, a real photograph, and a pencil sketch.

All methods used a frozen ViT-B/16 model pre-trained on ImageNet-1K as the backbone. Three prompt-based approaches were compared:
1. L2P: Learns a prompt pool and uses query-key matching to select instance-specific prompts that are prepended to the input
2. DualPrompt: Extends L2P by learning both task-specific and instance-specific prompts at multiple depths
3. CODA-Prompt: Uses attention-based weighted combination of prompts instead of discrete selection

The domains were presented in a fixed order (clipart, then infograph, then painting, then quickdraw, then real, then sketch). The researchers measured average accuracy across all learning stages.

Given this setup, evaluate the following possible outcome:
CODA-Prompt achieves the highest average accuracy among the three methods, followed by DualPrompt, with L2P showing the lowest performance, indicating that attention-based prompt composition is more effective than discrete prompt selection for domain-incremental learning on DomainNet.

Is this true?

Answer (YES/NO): YES